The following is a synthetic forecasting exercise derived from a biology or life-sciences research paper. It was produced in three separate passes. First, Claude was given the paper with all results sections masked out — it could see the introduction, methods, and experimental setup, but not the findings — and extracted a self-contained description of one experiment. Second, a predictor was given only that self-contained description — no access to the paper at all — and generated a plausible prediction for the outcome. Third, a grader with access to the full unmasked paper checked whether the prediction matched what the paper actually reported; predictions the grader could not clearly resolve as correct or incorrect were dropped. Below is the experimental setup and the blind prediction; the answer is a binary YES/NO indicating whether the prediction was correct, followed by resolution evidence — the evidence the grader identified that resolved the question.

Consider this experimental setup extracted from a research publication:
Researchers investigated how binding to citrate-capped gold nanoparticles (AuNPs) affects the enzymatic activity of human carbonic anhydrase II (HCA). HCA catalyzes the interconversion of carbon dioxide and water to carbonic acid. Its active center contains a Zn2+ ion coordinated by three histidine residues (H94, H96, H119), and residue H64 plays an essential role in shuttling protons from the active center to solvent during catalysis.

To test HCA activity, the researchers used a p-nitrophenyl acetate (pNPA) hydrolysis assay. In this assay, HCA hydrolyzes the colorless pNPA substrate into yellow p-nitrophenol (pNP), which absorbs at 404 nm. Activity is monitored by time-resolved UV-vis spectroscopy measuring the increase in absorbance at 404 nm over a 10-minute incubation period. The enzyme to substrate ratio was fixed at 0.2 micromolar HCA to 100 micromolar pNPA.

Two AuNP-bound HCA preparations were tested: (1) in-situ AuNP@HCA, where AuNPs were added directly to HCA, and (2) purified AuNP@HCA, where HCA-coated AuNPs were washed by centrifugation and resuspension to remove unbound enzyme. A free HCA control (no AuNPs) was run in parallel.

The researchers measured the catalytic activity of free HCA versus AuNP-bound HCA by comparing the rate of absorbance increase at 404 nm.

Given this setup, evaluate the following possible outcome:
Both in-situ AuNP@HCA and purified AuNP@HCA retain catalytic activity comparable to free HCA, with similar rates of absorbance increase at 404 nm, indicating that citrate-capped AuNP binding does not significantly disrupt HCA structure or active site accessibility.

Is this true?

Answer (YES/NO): NO